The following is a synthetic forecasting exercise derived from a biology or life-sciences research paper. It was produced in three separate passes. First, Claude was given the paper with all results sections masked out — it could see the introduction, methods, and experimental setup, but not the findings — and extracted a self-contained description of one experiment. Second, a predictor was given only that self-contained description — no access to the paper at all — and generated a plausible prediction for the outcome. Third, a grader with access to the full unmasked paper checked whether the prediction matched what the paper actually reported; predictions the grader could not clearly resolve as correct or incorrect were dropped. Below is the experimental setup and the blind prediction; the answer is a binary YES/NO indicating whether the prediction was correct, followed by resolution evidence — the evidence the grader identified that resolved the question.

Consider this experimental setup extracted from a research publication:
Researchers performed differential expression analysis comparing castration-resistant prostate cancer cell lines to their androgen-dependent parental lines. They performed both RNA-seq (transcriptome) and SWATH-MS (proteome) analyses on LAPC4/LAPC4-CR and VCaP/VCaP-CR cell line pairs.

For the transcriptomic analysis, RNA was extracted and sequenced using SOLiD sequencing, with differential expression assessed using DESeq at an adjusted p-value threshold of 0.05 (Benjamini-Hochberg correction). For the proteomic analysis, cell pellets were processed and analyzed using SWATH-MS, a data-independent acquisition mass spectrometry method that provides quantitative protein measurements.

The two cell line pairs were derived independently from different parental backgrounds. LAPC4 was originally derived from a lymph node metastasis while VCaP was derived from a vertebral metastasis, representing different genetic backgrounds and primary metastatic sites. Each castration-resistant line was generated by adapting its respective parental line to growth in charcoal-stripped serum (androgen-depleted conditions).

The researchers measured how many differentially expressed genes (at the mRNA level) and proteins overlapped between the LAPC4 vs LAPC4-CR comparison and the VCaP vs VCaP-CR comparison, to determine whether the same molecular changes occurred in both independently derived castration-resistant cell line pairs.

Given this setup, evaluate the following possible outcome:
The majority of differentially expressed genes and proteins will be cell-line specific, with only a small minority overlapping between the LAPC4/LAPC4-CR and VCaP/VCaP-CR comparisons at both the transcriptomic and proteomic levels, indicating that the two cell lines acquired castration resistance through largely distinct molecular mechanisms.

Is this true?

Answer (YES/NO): YES